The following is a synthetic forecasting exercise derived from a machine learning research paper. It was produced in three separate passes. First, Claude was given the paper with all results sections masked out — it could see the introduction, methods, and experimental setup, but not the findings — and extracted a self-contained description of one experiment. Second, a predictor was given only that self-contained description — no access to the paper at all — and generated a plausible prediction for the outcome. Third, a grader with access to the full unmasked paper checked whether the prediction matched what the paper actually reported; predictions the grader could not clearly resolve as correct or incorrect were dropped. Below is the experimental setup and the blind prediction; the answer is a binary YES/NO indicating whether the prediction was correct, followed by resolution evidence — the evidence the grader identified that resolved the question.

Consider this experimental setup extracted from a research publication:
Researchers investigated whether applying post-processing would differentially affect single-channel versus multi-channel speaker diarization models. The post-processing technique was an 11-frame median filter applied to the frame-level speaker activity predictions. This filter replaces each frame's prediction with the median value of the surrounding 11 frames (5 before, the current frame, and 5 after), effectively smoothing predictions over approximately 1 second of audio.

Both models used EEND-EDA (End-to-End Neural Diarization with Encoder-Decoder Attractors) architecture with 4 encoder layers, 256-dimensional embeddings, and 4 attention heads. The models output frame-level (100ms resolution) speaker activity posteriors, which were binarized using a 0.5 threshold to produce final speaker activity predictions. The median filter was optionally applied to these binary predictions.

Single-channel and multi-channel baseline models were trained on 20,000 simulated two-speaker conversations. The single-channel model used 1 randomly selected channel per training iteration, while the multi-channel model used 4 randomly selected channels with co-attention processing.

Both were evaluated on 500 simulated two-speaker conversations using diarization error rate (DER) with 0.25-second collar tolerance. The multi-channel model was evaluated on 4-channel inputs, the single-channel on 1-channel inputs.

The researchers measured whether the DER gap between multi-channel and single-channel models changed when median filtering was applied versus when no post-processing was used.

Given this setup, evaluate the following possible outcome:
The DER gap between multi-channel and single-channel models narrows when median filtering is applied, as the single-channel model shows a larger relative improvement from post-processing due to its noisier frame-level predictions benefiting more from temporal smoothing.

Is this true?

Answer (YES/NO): NO